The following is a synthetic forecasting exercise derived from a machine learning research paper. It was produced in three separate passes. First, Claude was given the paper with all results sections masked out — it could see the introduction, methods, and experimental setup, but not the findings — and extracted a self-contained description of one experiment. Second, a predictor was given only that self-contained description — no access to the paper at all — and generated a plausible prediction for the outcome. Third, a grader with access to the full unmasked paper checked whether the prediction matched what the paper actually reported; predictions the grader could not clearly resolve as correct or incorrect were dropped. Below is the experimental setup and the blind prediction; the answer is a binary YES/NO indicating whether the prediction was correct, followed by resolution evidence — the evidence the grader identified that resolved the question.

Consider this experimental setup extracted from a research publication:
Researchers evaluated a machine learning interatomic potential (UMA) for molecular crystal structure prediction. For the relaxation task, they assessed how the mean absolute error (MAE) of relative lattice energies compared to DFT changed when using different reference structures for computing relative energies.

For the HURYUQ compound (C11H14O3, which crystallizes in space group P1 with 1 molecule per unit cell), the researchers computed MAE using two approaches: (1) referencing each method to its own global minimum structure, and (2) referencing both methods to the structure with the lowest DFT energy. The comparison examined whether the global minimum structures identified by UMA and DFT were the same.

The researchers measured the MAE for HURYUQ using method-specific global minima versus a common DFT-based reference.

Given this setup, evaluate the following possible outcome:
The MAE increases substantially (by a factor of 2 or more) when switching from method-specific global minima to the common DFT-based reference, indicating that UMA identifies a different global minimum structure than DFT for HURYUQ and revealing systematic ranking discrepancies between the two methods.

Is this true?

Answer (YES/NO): NO